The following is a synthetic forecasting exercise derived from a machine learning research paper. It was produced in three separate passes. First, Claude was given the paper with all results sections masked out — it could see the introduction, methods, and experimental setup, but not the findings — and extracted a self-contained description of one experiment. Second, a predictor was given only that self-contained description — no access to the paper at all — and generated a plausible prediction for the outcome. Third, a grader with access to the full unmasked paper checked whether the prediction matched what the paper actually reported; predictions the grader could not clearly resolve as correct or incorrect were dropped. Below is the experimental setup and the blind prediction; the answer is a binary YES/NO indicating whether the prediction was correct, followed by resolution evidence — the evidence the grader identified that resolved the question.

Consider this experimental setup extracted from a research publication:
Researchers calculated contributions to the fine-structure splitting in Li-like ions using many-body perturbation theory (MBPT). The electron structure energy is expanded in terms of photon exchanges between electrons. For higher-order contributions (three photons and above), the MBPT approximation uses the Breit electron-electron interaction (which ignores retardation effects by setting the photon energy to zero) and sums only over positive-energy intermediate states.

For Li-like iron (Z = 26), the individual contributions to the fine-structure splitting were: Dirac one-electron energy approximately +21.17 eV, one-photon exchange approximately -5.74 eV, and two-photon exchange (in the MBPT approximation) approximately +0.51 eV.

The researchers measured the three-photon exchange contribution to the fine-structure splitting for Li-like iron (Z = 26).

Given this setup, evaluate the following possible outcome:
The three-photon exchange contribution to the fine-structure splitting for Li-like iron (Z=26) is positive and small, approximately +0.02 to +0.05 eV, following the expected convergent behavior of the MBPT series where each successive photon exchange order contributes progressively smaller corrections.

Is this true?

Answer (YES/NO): NO